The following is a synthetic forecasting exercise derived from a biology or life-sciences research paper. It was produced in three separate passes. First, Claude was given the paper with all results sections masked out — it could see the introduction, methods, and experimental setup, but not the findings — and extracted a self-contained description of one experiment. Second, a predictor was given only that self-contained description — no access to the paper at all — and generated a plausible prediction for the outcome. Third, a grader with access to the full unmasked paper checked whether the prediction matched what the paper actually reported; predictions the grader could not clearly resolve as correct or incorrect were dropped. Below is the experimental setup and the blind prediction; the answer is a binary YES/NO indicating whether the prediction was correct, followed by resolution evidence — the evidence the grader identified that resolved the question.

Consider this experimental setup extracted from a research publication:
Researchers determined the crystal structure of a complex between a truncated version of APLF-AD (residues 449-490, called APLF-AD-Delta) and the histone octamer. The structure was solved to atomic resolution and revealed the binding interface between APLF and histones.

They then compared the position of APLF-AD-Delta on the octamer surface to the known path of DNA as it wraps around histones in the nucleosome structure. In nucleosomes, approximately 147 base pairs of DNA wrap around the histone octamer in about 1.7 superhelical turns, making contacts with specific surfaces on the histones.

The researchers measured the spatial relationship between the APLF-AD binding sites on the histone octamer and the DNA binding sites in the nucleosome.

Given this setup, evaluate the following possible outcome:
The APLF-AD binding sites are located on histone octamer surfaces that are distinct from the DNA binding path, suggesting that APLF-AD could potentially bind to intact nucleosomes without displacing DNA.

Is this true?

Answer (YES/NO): NO